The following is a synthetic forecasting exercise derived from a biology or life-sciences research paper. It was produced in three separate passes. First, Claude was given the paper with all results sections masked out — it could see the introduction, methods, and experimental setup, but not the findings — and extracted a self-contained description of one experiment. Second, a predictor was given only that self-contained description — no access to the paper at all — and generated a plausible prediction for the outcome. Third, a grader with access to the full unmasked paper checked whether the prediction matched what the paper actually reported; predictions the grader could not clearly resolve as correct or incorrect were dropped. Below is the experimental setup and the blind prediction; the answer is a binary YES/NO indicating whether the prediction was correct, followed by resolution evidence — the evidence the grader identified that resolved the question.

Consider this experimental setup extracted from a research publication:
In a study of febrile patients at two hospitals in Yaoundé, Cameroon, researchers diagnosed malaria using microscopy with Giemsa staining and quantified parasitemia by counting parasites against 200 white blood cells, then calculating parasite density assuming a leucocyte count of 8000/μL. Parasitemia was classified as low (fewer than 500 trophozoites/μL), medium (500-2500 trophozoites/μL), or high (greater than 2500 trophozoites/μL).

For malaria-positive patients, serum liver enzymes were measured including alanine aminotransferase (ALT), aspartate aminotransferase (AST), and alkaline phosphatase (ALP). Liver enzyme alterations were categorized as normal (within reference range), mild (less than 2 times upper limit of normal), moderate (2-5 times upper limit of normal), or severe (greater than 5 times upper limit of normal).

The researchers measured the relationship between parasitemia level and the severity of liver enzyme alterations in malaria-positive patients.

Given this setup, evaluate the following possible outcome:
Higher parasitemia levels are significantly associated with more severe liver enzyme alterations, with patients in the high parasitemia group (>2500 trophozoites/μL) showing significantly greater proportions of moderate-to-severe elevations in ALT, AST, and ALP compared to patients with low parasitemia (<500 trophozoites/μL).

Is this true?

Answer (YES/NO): NO